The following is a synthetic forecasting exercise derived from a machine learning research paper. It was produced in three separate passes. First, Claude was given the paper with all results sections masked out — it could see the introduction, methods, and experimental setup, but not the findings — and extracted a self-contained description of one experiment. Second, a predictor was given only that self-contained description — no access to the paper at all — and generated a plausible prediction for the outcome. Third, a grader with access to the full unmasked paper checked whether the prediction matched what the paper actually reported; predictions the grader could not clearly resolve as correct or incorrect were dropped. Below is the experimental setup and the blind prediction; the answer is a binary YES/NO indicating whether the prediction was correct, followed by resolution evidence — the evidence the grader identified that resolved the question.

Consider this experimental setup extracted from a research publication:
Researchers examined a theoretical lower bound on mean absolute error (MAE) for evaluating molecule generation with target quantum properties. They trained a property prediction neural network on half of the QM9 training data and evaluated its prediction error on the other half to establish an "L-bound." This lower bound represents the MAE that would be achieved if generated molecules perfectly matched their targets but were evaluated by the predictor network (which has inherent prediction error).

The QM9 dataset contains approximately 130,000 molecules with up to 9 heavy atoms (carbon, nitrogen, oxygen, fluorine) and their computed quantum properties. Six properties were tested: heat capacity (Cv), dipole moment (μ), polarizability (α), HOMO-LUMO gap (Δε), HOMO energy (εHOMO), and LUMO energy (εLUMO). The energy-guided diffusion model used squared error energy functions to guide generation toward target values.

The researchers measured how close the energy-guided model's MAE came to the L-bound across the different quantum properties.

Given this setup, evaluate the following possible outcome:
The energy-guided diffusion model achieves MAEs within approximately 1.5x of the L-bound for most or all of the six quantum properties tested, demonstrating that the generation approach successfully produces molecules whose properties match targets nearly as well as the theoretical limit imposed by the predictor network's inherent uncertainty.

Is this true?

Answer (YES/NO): NO